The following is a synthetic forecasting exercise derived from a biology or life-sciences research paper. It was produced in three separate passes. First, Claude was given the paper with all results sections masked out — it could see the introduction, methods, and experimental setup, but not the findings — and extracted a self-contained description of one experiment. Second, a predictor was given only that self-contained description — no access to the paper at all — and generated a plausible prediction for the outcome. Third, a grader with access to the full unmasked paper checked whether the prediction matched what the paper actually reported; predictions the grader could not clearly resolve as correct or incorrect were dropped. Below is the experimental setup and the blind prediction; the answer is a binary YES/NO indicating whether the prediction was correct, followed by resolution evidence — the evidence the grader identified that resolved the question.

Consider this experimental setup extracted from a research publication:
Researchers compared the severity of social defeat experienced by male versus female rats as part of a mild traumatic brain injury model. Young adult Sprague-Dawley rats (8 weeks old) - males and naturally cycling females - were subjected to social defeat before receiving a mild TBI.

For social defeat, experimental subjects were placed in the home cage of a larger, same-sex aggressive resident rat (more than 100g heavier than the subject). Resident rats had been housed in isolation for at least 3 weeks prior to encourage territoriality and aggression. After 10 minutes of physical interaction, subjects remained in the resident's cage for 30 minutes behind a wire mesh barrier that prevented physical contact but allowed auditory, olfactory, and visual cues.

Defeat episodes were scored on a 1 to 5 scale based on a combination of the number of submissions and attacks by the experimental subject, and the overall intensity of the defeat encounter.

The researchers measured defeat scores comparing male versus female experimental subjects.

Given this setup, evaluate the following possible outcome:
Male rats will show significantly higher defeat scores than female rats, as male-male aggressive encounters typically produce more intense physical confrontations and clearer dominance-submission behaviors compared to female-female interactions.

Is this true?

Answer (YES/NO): NO